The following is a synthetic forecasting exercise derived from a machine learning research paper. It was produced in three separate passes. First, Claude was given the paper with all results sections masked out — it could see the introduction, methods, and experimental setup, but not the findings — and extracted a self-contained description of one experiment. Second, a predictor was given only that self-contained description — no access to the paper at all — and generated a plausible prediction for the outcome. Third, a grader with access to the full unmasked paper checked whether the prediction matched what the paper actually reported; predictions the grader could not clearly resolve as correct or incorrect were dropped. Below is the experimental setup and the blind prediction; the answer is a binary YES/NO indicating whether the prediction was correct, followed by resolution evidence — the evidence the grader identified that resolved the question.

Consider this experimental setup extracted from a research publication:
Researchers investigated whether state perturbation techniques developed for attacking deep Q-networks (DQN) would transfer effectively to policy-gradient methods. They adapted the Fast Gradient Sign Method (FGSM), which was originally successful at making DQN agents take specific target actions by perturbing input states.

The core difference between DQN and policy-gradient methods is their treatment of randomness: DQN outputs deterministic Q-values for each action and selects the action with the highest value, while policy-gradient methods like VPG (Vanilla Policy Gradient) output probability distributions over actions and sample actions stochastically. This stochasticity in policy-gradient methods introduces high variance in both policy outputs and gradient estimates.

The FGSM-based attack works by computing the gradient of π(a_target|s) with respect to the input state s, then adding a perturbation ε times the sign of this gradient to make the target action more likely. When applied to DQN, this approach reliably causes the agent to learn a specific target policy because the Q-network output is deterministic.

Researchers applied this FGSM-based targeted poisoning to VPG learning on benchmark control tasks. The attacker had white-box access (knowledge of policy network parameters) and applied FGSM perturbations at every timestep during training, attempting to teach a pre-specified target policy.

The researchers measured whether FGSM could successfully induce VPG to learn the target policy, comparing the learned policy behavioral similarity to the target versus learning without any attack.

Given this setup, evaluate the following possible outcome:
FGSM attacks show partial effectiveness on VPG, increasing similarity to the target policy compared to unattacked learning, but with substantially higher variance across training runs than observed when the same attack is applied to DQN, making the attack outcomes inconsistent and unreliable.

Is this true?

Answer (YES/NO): NO